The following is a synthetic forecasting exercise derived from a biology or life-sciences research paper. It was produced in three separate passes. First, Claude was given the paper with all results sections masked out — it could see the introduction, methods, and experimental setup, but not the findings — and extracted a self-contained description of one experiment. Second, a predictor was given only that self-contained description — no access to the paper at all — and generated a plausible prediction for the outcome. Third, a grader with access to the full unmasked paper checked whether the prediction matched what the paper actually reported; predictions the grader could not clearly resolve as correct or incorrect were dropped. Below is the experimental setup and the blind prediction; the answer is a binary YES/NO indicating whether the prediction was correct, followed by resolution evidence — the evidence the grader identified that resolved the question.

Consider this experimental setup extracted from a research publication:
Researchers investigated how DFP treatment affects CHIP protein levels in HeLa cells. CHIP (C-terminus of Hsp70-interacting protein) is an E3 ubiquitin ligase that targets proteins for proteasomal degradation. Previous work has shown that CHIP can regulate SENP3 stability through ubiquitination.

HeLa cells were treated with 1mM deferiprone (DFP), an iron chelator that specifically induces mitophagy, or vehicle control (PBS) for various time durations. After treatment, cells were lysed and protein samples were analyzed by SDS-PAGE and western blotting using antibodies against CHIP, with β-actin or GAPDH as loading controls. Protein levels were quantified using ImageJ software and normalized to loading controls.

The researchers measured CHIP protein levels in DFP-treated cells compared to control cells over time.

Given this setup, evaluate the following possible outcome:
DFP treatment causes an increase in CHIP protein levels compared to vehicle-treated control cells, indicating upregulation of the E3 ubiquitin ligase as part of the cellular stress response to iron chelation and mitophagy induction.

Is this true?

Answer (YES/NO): NO